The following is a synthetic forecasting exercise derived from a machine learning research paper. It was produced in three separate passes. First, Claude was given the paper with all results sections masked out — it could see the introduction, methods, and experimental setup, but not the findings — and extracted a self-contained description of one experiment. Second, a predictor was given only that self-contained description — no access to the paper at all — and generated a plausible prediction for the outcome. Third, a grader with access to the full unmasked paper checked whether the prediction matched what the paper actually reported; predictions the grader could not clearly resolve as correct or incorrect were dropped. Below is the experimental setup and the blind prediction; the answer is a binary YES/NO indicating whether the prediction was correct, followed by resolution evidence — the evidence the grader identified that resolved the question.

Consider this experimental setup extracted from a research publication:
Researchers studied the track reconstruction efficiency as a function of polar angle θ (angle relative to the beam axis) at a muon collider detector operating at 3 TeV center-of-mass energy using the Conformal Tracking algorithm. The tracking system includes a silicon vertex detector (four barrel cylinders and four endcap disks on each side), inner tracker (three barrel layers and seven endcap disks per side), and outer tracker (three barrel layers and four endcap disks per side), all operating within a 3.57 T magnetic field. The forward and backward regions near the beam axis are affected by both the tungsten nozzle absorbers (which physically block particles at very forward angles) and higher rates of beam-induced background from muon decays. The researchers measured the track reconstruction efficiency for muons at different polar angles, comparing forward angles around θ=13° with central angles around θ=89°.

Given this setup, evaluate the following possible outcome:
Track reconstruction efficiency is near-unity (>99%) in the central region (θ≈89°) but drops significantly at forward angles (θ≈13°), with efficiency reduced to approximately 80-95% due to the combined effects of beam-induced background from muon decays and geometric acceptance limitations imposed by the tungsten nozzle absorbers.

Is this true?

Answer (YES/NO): NO